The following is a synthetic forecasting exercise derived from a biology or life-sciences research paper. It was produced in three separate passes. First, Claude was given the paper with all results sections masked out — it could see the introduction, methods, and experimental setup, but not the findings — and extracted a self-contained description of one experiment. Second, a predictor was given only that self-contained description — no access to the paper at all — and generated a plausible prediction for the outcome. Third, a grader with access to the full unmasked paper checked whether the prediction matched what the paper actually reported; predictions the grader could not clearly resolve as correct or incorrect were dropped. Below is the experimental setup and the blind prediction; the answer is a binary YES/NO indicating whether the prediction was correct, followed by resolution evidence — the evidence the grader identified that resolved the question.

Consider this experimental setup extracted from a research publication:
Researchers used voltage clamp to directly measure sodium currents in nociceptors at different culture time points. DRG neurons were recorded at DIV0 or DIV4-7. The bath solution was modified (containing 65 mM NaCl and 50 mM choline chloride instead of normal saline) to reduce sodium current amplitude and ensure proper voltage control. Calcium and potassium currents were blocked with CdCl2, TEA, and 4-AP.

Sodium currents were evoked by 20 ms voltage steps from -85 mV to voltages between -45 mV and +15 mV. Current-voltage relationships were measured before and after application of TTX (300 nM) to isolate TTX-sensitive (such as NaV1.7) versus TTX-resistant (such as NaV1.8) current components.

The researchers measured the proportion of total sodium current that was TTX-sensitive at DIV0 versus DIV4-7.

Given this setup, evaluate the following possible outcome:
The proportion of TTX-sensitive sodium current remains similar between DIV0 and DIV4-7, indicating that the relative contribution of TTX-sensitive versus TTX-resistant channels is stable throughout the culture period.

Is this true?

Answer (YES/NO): NO